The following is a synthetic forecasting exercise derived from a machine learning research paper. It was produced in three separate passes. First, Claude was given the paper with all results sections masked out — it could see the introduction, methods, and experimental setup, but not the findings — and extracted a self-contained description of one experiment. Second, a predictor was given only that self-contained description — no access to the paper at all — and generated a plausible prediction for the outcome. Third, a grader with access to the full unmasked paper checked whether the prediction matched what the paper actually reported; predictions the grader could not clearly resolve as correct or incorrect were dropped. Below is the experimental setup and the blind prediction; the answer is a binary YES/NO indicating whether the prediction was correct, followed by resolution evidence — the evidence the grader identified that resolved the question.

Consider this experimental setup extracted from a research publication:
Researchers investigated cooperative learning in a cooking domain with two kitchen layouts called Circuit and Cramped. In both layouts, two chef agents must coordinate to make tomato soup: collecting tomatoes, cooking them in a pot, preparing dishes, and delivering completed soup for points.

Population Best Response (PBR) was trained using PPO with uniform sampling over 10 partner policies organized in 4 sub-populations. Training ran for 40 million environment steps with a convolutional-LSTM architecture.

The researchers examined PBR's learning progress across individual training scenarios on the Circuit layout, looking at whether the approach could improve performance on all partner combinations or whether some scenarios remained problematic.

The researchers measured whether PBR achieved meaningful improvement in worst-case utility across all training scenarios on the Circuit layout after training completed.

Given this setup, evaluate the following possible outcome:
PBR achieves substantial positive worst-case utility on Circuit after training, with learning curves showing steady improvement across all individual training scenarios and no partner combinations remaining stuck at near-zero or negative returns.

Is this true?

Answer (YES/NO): NO